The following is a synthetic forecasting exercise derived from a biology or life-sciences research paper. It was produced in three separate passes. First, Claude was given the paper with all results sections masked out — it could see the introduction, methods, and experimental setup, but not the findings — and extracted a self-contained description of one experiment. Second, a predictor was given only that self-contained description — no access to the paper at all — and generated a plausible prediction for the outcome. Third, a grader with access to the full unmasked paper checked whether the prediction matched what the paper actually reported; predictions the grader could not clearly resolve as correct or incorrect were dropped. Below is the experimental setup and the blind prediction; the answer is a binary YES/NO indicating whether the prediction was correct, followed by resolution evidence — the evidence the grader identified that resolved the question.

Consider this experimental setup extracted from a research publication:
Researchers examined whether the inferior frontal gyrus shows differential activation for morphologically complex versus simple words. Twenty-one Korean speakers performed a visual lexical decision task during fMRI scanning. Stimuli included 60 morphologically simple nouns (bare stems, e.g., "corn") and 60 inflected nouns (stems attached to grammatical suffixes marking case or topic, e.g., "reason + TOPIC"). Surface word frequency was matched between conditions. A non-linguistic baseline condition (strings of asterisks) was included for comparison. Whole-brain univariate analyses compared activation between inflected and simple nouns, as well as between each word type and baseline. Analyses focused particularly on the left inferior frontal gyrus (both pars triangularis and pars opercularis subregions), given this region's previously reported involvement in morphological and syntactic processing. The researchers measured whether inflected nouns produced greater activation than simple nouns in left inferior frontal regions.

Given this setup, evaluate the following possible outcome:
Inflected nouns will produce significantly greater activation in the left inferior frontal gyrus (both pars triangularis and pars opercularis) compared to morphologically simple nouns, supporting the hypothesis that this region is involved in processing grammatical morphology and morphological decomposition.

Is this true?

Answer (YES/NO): NO